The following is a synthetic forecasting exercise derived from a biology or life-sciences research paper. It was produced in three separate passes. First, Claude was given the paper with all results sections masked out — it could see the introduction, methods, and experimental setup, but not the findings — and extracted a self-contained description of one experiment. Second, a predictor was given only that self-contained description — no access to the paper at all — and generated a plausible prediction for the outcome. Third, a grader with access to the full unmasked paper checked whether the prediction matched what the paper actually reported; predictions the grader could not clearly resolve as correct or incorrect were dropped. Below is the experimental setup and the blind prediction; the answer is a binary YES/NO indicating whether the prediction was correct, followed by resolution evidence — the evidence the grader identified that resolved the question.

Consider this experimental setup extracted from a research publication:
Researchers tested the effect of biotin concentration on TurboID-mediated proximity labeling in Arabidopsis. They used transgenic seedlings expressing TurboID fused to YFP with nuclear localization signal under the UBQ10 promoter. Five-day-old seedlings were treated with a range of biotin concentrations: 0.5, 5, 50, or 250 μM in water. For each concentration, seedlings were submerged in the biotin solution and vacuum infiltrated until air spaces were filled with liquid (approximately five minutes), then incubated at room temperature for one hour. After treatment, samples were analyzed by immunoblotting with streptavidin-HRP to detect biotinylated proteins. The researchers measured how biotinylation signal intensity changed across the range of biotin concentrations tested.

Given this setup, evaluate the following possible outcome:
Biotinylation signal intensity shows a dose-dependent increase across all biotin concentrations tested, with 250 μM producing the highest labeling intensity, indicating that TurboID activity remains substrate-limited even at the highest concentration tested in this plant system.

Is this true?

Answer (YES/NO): NO